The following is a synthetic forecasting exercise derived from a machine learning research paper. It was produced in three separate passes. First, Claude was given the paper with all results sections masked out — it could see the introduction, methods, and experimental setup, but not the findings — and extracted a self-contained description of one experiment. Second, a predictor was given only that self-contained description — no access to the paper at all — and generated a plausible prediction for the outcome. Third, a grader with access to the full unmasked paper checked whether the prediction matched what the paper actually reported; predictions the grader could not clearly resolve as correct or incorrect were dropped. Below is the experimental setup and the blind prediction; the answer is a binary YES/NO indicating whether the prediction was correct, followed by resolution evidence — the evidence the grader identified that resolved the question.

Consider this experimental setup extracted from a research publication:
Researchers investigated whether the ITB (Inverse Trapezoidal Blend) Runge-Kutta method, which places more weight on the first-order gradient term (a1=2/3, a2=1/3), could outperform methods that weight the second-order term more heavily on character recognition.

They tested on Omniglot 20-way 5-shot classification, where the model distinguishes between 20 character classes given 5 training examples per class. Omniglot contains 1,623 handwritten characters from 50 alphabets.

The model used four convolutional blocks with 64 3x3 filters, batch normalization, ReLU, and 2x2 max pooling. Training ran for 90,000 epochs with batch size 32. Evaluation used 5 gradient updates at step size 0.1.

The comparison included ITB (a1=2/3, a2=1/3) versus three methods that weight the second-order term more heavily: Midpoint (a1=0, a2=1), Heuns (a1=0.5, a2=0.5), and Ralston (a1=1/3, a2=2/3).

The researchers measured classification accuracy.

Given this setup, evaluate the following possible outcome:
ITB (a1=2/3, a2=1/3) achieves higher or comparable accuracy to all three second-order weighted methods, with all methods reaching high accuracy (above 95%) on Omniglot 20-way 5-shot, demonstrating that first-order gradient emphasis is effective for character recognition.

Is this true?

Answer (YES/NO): YES